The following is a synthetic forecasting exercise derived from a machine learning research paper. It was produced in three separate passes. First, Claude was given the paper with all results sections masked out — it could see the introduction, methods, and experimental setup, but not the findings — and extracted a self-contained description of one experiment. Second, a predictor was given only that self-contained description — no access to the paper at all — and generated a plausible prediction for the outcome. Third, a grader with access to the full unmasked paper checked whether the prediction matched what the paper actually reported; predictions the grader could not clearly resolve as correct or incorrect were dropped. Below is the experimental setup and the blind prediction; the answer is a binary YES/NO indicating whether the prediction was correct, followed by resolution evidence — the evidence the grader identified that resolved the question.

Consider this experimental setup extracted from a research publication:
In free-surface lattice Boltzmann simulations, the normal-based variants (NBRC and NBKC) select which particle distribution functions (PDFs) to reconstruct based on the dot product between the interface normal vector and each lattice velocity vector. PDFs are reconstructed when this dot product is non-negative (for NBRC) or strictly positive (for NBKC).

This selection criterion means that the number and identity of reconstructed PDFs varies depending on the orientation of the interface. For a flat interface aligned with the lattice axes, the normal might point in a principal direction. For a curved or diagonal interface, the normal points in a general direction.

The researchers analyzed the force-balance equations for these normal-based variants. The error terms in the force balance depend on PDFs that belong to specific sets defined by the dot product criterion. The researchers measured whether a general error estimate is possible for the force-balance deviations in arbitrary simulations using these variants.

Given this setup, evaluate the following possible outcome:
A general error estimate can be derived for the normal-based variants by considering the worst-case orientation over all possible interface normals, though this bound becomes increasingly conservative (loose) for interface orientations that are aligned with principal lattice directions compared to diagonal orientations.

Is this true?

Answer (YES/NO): NO